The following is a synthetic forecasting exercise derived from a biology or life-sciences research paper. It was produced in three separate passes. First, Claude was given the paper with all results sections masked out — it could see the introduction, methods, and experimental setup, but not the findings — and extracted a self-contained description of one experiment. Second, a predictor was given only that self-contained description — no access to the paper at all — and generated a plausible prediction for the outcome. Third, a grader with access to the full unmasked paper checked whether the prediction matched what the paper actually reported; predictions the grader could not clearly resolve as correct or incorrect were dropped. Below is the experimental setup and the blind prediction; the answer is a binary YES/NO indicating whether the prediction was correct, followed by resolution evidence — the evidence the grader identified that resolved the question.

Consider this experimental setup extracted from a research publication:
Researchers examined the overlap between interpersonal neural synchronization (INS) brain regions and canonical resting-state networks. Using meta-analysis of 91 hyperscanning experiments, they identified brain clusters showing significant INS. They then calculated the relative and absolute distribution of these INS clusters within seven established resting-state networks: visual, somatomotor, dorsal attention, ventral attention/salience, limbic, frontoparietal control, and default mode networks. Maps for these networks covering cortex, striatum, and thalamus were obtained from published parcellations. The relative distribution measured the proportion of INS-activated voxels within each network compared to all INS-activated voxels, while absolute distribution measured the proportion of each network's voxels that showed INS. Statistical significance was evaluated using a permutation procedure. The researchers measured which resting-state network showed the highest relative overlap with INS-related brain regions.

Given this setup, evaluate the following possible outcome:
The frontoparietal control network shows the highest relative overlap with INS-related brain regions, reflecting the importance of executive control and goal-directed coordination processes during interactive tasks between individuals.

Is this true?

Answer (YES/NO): NO